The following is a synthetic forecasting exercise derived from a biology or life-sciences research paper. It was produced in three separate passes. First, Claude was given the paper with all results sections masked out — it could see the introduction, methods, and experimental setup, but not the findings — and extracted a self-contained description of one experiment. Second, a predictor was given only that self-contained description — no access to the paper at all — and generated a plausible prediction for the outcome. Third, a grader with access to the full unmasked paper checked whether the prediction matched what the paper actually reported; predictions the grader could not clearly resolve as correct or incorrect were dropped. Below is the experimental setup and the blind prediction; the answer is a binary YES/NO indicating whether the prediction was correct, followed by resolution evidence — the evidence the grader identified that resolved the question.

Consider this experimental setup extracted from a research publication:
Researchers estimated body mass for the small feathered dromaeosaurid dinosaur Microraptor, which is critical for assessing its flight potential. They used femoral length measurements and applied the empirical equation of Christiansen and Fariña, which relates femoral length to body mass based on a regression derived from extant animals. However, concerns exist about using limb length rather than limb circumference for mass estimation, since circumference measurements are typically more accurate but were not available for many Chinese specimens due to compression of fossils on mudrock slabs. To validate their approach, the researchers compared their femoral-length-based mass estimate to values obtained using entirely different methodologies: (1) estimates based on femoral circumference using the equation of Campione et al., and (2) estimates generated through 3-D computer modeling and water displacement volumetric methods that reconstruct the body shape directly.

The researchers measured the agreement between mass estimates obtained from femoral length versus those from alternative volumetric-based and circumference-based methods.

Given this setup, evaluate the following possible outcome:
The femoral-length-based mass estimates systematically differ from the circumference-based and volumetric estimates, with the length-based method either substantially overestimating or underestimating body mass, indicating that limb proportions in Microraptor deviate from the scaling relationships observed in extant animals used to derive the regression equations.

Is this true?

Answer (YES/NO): NO